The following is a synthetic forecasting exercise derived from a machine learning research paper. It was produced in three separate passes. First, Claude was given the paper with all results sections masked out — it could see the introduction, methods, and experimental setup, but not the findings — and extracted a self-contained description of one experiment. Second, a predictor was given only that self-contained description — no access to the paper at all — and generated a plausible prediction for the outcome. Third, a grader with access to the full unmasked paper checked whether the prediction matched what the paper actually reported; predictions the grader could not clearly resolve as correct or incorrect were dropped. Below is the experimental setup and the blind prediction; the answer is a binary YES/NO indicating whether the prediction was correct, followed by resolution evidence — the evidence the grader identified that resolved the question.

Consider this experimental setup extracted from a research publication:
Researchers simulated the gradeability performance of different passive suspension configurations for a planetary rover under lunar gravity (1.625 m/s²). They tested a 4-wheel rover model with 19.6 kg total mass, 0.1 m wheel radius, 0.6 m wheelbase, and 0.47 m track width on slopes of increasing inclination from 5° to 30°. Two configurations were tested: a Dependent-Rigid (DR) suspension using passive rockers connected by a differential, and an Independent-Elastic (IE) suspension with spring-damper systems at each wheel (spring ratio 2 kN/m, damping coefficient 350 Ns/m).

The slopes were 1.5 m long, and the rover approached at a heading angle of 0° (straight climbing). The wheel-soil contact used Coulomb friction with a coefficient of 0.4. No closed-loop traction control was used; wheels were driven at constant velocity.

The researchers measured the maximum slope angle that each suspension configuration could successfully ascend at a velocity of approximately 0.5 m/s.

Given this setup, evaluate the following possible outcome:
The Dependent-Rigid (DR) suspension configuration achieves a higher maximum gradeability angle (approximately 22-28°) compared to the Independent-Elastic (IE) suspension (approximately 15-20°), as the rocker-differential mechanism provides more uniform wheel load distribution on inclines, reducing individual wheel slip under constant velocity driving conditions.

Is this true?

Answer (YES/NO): NO